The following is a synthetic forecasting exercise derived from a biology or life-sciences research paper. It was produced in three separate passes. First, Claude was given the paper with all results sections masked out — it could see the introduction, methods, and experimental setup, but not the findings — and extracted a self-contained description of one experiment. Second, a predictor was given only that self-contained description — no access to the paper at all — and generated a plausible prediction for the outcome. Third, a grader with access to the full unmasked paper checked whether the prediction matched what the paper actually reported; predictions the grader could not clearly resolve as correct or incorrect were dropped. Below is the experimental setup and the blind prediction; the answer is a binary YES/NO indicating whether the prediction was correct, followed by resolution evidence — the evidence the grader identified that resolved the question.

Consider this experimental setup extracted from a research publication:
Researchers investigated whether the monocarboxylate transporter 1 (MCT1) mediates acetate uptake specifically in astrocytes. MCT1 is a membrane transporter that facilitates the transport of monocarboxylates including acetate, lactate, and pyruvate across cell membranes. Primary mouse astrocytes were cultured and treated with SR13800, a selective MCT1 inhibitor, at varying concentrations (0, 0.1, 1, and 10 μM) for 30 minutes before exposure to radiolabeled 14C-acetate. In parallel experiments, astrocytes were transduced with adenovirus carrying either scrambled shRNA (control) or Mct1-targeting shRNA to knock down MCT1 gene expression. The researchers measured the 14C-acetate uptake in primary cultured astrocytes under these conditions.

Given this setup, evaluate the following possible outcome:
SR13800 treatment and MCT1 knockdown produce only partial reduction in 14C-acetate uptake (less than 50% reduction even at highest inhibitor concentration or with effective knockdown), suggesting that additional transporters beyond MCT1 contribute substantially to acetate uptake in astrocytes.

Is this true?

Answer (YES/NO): NO